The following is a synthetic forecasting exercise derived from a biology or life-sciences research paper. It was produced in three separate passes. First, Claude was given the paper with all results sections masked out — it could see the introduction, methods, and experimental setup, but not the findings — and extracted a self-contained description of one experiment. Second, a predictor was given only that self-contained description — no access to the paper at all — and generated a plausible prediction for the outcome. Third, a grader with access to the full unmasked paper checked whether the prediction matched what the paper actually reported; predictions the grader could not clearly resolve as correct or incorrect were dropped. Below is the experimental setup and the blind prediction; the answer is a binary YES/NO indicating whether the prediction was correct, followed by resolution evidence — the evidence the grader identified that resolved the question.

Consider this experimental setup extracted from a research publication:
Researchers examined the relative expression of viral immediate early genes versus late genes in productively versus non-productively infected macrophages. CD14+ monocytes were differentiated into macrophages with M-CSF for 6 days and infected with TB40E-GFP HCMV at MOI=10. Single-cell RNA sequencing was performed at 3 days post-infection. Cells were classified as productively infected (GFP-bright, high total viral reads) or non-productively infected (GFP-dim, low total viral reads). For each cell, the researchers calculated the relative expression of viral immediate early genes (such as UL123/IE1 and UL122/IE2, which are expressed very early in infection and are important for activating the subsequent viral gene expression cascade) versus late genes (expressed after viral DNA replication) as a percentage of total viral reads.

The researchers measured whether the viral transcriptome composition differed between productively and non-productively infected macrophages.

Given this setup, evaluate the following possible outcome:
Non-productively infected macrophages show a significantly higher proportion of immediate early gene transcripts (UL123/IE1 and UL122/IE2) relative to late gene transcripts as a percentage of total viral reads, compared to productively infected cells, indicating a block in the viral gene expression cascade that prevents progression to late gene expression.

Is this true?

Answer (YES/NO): NO